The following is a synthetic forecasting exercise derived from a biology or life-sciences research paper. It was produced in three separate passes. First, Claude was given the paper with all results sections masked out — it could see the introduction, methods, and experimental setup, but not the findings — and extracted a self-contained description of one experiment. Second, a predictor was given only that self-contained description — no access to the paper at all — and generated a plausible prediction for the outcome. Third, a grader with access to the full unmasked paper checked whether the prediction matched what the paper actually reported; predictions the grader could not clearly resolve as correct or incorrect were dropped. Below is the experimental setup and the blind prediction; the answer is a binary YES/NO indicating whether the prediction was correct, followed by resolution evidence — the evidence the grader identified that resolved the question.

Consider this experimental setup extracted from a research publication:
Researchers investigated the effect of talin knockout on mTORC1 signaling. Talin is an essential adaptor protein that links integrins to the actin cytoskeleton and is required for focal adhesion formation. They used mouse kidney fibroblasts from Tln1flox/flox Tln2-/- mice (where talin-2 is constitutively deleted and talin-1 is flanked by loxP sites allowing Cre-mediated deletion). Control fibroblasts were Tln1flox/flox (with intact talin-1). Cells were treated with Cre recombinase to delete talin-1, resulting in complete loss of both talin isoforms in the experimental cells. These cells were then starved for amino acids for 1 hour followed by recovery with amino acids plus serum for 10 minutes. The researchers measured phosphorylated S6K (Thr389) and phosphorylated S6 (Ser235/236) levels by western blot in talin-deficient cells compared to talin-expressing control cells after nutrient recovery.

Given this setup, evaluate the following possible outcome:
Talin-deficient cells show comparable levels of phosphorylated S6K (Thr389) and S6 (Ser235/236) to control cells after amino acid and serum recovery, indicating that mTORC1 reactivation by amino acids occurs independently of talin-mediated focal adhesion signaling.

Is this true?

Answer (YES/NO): NO